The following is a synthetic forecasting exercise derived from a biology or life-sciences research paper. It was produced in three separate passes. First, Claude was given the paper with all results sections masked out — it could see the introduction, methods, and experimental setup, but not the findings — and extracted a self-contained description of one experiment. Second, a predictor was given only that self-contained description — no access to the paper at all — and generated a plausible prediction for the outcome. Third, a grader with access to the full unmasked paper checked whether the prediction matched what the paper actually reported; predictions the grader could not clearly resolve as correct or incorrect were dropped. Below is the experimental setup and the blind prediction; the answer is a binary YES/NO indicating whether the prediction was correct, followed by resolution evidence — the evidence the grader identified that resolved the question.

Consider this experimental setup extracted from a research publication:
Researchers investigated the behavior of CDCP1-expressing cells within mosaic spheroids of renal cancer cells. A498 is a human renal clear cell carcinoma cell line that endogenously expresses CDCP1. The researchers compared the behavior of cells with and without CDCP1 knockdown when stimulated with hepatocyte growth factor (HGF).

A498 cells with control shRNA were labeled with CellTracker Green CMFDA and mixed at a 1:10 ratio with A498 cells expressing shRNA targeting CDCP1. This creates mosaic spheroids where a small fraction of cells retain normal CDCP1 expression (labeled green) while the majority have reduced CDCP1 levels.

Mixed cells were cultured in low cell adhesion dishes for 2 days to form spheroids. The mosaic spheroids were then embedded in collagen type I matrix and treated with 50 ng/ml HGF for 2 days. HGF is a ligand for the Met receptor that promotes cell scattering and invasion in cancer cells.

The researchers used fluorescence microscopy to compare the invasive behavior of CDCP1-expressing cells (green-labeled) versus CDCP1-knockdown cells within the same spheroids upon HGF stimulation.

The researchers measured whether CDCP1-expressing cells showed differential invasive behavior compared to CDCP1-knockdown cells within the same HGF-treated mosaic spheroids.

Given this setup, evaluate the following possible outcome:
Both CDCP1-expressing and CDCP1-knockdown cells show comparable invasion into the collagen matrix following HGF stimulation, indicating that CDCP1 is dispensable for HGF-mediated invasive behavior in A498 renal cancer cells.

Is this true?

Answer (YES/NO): NO